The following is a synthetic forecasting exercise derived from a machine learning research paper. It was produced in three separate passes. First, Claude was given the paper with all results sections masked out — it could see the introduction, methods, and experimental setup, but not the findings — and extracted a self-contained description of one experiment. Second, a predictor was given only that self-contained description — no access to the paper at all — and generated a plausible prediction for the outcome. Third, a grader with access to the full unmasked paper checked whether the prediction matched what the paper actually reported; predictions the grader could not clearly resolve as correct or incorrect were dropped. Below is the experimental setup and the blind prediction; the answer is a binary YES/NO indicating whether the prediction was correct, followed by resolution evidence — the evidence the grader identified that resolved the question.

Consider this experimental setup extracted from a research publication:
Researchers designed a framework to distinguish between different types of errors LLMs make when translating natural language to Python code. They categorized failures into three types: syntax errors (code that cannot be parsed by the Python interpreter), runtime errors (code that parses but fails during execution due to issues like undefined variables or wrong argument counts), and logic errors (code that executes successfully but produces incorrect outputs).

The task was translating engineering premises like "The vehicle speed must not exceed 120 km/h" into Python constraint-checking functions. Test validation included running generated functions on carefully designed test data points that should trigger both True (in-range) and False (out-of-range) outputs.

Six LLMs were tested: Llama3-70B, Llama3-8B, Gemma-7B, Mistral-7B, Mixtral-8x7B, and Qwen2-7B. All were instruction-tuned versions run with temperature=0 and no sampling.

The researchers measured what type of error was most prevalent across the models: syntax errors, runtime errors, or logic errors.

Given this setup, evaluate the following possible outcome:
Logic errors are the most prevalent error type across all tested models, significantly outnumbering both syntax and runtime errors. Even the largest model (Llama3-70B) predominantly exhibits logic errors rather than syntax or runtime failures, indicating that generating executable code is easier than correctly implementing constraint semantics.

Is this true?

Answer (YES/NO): NO